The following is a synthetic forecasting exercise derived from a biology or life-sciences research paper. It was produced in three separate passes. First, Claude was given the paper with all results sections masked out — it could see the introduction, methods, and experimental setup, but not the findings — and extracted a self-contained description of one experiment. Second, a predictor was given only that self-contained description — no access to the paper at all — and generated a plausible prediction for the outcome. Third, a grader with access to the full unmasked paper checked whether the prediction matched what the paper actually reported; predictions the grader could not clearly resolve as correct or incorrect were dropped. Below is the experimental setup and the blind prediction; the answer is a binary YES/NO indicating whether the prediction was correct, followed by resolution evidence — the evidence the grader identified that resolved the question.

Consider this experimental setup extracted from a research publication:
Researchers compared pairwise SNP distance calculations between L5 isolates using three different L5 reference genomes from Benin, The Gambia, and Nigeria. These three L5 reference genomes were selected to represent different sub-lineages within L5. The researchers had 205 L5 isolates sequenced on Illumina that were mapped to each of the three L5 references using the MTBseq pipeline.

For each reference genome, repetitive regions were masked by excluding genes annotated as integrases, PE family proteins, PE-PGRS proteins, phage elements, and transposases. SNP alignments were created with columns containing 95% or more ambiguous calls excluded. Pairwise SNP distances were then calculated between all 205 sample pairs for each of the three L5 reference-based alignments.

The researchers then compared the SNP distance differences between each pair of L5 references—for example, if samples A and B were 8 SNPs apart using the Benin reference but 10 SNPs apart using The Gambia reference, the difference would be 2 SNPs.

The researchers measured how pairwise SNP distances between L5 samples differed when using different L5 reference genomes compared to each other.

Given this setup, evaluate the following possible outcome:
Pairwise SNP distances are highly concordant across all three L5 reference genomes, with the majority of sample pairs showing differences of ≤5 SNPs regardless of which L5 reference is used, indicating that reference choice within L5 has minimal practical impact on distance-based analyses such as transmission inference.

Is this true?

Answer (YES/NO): NO